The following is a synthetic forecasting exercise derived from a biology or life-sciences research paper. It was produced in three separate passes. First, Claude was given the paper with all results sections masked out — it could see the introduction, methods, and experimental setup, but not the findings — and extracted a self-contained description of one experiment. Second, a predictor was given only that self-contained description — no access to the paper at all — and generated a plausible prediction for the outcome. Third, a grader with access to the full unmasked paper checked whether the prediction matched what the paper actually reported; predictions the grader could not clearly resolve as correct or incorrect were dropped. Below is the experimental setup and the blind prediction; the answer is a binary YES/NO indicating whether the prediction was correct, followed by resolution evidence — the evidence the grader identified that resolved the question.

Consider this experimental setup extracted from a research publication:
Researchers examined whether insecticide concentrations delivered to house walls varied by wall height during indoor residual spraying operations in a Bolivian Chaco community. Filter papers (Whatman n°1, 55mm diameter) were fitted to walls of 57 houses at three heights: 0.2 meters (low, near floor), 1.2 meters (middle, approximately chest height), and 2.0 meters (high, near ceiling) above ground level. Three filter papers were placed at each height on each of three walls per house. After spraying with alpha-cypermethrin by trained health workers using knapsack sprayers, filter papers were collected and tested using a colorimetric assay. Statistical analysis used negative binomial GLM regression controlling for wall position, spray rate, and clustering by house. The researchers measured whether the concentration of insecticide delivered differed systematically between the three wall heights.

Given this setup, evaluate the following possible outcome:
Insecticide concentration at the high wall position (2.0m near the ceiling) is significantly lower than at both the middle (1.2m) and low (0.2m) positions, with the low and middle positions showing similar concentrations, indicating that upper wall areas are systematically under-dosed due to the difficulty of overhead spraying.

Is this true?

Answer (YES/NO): NO